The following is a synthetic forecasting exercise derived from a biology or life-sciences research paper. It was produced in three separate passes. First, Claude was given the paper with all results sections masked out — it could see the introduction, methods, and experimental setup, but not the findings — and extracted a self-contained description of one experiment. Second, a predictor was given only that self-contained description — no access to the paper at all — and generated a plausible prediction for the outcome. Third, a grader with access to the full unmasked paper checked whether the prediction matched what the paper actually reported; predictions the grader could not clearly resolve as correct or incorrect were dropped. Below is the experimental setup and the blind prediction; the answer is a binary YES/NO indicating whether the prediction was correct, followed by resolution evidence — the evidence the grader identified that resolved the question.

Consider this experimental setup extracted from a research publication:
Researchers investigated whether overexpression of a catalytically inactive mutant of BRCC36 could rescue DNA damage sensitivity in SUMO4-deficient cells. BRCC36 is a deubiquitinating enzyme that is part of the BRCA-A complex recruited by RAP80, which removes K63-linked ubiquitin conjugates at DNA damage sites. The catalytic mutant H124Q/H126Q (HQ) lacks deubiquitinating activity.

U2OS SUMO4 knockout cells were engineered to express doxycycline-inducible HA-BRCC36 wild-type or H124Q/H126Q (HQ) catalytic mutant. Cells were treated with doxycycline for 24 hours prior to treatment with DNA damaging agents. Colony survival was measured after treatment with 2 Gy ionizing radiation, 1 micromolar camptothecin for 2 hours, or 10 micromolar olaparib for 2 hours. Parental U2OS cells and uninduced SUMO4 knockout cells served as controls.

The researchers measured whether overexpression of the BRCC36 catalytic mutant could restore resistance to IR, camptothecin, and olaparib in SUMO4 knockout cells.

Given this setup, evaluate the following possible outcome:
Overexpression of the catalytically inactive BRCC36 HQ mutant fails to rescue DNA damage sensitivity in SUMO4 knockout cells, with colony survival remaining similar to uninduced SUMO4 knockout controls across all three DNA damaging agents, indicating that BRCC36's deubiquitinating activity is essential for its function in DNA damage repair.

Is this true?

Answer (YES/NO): NO